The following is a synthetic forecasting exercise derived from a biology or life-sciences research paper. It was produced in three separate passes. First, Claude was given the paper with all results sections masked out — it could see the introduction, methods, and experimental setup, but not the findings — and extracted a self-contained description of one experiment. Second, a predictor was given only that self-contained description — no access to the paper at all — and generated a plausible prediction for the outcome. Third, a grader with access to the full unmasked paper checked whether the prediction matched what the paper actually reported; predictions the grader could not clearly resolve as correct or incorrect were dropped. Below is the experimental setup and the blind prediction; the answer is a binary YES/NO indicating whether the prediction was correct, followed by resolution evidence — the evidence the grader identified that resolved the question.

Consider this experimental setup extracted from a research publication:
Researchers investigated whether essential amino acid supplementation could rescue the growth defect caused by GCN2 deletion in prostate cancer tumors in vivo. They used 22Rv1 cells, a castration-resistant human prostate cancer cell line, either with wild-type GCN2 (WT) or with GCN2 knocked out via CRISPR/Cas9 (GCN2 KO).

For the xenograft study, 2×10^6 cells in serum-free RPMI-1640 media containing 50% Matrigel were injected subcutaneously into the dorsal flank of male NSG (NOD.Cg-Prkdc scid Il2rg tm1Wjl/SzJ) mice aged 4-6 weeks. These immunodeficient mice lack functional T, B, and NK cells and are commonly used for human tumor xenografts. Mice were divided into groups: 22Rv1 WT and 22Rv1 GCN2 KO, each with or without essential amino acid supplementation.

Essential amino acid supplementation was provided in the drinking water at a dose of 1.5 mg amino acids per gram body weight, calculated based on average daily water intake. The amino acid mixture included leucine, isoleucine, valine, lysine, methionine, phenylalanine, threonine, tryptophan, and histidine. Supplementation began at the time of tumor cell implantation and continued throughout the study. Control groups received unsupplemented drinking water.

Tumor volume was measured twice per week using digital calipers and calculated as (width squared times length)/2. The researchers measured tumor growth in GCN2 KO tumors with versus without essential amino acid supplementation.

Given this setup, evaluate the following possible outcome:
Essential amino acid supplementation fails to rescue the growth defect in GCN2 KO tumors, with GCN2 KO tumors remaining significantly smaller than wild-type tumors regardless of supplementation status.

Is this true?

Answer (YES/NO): NO